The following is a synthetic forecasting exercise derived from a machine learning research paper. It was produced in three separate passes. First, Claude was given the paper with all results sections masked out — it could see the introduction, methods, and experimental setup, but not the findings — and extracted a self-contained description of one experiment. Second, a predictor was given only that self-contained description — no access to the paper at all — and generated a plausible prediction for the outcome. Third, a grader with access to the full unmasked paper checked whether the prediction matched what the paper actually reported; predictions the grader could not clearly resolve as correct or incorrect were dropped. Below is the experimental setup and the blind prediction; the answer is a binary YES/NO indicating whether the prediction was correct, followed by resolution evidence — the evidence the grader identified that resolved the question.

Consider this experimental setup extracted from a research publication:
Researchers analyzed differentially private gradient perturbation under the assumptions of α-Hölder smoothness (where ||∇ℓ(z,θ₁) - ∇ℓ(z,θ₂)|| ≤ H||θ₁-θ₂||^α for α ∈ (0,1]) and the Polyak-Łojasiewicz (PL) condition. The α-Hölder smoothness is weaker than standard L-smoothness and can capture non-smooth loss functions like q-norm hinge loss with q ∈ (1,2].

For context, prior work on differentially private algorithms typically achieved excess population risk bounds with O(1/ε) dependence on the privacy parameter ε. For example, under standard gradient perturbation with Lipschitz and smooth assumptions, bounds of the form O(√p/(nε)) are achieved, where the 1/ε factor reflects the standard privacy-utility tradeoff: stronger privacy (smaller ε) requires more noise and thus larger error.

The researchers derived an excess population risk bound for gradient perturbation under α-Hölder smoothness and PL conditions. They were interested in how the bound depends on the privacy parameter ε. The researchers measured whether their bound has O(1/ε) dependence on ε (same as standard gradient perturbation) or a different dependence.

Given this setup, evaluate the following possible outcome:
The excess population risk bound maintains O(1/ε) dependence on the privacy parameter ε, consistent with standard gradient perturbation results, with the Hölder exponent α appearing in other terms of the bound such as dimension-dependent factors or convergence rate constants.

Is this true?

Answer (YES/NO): NO